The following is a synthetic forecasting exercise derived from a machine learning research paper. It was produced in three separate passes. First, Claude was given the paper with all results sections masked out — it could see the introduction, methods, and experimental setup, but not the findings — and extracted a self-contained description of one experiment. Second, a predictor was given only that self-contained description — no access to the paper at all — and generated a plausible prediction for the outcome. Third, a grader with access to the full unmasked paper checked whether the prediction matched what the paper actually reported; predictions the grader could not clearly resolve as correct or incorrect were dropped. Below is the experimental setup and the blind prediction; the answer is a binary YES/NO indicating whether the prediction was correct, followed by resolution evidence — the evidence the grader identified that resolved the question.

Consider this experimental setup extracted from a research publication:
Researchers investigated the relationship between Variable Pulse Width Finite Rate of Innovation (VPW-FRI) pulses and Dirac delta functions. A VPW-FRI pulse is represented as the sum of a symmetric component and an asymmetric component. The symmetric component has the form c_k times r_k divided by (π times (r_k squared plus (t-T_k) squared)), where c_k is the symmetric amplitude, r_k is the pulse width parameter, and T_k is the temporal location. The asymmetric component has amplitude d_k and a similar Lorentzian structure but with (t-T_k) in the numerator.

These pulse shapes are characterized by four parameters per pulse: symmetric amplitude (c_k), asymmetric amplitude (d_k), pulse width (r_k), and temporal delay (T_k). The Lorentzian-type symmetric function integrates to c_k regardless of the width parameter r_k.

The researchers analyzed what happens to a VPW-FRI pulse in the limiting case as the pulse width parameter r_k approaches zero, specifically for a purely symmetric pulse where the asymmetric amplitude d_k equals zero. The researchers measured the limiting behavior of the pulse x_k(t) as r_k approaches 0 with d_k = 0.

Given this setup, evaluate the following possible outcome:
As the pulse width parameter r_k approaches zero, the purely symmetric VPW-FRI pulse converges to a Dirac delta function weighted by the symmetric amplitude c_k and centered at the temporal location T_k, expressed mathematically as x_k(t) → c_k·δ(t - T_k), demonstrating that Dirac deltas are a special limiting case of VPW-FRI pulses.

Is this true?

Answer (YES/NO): YES